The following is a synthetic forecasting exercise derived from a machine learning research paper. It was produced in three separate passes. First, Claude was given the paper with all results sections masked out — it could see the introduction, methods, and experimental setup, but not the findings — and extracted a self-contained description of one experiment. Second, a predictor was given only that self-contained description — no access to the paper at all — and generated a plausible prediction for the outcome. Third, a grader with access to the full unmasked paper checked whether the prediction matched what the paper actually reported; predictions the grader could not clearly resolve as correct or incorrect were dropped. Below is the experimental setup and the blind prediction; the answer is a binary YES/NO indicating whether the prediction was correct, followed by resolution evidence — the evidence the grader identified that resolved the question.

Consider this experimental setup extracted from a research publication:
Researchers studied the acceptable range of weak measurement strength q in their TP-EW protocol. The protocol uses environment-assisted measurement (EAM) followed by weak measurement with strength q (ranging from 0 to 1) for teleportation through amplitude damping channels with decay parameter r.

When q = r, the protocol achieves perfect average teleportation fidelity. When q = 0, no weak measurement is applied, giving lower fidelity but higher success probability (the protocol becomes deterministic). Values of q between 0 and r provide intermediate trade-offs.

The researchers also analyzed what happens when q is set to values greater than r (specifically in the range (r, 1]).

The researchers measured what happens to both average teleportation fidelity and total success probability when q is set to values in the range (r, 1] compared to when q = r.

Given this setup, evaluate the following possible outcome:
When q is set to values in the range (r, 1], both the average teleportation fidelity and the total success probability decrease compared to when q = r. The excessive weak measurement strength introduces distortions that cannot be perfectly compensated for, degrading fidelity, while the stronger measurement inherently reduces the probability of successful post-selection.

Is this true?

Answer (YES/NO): YES